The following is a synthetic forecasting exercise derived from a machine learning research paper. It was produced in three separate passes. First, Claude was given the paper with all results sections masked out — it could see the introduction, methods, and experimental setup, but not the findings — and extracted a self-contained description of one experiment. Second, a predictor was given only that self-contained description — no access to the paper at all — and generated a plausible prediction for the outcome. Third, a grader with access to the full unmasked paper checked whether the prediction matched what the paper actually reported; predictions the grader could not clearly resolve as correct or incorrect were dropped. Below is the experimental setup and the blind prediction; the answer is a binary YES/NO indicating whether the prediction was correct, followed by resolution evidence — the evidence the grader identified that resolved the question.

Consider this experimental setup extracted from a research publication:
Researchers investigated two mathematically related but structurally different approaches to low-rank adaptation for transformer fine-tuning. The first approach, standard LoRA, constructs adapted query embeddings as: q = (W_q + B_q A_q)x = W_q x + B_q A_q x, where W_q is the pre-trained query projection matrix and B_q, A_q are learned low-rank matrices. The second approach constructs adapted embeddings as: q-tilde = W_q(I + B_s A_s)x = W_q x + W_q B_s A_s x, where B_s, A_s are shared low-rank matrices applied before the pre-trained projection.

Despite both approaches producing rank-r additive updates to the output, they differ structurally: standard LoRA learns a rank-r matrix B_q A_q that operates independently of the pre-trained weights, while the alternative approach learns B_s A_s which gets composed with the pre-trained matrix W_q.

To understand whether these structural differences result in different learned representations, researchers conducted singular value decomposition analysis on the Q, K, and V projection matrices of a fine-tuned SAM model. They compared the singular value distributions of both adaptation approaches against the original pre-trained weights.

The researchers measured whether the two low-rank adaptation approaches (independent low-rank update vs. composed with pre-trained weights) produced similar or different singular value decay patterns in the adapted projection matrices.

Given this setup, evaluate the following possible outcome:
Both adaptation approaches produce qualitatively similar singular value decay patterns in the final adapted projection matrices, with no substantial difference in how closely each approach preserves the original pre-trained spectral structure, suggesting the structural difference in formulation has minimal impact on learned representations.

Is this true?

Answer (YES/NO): NO